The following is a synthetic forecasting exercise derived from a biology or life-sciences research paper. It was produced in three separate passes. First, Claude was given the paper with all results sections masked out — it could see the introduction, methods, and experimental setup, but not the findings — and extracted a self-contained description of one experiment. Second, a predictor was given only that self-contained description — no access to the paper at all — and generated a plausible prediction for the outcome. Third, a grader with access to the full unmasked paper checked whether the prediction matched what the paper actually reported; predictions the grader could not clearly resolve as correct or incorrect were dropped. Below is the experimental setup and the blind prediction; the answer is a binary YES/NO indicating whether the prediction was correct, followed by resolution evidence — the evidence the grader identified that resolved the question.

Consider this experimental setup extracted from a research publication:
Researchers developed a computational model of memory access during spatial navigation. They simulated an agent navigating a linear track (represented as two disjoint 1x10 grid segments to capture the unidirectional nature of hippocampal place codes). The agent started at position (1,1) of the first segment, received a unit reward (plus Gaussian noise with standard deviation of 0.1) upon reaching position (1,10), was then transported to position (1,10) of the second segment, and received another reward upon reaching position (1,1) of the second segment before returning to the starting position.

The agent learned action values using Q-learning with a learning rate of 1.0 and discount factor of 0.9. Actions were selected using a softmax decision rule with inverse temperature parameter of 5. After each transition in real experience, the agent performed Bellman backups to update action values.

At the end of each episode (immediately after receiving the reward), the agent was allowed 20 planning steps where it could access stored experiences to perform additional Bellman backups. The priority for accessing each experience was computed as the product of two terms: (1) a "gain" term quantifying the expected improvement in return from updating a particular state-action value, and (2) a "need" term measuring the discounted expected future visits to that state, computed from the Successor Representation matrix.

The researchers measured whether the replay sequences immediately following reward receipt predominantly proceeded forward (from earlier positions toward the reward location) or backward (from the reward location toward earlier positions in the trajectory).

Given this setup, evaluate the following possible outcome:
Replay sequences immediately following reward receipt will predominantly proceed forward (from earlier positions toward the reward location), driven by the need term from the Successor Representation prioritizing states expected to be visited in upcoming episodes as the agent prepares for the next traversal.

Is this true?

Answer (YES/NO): NO